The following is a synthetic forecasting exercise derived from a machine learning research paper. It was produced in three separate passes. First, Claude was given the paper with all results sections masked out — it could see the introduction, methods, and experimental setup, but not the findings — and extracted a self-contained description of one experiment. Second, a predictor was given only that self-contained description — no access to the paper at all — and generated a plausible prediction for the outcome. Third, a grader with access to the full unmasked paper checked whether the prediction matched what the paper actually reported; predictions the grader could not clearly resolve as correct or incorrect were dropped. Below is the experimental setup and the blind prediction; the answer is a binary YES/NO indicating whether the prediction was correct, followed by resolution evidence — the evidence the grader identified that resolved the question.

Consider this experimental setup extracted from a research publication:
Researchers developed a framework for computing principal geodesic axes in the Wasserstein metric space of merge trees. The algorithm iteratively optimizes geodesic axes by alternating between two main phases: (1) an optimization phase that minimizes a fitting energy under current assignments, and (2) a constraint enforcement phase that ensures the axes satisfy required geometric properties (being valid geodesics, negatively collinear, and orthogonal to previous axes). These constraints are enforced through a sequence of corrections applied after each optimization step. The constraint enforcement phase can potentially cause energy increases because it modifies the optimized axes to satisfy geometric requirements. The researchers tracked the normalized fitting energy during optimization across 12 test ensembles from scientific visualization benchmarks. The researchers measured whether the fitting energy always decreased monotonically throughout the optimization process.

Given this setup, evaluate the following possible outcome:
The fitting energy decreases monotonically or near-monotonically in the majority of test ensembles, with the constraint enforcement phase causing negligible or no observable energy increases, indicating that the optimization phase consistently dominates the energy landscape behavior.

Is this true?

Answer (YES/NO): NO